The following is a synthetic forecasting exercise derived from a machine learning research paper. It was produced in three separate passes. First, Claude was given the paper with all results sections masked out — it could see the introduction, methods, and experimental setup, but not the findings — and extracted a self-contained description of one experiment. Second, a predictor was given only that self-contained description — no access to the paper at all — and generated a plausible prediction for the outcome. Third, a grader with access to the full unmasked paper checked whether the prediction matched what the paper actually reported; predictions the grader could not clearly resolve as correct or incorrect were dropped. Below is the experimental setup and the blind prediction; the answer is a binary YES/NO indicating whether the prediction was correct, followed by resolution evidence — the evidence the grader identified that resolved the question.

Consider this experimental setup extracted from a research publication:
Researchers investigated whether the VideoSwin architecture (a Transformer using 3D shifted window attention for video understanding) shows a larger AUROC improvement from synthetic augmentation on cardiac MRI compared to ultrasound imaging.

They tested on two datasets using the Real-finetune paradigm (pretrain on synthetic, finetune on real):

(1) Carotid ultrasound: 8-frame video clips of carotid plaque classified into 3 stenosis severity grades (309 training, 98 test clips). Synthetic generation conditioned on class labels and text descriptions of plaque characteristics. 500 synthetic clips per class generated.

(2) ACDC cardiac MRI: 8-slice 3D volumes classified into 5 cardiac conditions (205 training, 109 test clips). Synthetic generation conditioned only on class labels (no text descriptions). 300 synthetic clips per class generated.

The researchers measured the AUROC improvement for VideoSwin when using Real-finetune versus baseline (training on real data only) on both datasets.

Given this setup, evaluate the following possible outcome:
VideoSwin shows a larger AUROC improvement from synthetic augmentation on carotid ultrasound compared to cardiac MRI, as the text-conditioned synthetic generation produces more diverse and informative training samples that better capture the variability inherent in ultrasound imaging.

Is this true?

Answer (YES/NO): NO